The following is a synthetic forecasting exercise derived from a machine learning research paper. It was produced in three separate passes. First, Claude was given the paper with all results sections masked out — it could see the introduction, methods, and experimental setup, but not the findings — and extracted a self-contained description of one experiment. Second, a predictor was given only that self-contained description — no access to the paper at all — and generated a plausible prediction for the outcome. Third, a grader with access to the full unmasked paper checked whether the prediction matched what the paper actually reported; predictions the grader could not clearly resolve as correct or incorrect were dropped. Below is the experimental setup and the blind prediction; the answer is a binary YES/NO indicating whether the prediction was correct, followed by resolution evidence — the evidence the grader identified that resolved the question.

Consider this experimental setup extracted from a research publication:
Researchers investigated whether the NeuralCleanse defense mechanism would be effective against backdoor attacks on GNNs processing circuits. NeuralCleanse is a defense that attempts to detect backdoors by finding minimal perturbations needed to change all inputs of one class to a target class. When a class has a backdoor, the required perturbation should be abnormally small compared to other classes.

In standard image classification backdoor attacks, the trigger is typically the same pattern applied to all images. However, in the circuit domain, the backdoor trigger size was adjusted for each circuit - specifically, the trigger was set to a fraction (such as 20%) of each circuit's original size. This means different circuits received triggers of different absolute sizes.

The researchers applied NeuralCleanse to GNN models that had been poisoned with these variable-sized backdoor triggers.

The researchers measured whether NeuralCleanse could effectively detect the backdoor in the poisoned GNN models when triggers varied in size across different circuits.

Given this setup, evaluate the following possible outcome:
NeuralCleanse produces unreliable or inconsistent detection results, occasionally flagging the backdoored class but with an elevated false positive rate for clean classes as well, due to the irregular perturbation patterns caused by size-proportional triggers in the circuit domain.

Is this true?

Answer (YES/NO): NO